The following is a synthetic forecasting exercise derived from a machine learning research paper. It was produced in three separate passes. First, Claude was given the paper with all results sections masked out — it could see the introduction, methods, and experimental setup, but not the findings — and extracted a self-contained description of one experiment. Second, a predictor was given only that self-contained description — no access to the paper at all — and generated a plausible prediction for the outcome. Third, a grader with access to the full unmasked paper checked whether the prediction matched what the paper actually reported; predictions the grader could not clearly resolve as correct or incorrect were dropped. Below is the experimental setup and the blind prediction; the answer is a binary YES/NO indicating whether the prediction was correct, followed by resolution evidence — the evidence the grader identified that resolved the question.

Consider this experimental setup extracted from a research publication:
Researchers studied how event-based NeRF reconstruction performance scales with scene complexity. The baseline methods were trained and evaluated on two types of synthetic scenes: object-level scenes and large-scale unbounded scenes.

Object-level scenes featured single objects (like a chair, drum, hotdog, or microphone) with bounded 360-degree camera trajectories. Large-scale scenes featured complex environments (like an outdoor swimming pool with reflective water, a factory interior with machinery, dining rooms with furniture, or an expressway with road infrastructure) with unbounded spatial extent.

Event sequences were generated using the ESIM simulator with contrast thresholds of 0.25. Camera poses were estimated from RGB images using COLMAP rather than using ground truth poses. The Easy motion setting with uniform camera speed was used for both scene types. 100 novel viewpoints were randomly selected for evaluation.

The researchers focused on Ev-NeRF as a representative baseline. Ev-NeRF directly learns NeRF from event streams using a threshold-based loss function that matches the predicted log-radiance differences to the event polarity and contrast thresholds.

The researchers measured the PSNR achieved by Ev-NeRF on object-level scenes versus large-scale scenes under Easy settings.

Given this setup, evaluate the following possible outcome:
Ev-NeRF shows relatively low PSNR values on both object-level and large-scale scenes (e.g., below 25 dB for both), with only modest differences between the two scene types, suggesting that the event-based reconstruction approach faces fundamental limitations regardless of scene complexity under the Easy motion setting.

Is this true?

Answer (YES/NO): NO